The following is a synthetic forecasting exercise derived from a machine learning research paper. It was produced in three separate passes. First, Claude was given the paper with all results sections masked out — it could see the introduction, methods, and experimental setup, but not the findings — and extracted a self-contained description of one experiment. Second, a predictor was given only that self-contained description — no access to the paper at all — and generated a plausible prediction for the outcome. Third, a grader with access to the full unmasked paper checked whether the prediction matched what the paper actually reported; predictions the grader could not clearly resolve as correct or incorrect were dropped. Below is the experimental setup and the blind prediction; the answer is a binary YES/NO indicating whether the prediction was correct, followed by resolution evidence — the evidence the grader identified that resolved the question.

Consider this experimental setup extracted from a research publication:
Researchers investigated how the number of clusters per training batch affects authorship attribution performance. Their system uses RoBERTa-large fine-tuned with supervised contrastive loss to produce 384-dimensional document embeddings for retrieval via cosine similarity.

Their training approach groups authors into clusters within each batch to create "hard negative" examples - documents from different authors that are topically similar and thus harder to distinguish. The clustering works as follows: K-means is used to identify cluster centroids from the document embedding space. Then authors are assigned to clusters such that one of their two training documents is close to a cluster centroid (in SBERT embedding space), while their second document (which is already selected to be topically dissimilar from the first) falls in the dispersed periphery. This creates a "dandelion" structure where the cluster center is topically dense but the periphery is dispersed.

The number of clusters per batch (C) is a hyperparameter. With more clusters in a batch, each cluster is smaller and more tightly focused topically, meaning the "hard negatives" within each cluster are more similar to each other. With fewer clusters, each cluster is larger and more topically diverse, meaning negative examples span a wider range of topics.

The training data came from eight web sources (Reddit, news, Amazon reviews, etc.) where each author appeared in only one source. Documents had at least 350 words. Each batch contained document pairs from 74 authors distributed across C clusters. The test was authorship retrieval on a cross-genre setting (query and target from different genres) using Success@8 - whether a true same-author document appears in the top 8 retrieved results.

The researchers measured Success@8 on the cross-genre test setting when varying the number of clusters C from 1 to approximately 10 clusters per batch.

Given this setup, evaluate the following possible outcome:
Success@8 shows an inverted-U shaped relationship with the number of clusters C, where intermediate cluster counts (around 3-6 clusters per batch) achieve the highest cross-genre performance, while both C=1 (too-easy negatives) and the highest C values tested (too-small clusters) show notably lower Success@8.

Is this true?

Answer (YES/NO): NO